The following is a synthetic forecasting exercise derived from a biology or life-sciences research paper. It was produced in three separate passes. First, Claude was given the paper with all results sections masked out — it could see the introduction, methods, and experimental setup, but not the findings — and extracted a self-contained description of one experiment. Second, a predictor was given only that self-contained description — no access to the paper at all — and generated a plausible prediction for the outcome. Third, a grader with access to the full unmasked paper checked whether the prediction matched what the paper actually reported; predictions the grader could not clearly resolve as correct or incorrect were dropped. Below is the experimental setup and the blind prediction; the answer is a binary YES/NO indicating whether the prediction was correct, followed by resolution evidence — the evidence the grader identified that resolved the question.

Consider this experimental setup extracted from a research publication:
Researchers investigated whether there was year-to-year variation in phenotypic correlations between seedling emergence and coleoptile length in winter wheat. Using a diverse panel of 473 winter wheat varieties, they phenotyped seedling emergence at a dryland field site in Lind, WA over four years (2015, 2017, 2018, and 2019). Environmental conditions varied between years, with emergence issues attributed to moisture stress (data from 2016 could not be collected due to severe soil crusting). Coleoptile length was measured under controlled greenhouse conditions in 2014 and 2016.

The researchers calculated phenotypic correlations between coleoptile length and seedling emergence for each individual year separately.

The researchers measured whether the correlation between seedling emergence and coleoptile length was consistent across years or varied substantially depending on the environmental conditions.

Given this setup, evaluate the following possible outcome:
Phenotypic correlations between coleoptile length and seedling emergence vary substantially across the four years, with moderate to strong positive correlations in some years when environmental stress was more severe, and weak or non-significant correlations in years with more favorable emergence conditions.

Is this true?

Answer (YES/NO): NO